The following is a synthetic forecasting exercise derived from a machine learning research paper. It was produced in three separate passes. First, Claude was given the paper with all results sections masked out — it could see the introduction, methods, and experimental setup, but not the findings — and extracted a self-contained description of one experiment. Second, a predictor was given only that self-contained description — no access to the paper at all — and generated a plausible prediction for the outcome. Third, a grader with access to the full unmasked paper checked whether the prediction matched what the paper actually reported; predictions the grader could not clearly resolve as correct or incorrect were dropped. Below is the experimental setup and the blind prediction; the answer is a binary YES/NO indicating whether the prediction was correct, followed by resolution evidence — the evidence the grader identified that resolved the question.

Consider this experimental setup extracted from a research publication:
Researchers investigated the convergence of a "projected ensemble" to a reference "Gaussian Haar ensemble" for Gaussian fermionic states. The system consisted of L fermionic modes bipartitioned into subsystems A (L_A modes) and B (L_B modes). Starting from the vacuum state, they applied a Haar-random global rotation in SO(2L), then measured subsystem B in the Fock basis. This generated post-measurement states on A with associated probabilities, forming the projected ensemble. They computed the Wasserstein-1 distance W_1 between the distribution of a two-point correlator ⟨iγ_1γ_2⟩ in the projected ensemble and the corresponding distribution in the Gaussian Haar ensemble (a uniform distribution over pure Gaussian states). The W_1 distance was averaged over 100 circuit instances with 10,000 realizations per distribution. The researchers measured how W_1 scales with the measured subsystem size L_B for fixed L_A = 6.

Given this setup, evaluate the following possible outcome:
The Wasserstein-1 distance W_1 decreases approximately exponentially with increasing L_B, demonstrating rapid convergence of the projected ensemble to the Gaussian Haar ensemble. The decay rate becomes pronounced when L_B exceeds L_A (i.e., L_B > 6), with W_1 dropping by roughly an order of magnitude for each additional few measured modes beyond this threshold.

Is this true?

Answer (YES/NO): NO